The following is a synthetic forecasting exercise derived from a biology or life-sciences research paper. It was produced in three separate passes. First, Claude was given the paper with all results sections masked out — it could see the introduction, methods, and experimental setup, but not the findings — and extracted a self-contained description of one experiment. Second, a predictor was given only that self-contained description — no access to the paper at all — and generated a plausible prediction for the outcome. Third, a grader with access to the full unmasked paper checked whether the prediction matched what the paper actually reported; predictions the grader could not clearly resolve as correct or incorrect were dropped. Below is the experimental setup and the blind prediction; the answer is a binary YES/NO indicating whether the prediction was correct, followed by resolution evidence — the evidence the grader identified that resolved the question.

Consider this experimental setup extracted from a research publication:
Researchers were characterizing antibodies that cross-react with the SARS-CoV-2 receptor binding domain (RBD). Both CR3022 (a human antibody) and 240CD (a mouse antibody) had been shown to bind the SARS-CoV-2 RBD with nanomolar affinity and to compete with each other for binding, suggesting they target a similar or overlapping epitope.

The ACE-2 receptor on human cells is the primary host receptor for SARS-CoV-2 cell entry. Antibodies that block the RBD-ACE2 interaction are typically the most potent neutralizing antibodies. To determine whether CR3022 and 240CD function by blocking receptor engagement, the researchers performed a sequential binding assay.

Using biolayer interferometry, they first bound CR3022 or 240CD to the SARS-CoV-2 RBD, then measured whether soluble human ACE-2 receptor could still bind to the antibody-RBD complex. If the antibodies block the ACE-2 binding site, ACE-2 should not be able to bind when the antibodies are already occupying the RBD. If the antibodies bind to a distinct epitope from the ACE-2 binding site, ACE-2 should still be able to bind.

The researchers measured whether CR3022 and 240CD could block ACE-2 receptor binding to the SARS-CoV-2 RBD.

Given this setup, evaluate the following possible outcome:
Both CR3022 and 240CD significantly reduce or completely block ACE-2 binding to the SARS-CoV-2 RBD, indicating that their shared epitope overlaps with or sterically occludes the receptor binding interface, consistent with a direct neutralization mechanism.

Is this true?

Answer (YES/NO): NO